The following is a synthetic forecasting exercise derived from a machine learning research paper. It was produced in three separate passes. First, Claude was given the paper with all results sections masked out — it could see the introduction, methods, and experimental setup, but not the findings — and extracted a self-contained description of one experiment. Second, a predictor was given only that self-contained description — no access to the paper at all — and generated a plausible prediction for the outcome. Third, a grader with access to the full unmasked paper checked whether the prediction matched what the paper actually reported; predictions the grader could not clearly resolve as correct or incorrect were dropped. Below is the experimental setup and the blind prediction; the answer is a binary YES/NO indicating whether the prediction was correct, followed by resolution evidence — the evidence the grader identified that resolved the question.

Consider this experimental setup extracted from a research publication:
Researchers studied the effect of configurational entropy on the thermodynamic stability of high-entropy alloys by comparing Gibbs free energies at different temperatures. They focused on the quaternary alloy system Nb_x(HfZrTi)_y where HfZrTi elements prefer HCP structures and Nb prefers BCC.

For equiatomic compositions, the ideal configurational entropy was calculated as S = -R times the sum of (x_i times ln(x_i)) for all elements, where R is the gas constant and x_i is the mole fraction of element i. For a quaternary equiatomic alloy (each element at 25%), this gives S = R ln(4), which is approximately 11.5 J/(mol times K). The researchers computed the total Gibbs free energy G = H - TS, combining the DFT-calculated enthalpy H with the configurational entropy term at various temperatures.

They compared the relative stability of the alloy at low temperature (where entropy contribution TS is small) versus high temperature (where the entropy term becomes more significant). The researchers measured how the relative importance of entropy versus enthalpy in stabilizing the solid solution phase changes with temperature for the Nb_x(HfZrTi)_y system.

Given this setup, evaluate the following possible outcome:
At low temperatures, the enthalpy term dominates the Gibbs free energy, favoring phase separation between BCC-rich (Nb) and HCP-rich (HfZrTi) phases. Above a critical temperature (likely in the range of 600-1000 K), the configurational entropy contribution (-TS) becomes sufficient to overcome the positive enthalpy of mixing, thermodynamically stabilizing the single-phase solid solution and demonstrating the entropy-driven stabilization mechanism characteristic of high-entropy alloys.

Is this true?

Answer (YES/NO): NO